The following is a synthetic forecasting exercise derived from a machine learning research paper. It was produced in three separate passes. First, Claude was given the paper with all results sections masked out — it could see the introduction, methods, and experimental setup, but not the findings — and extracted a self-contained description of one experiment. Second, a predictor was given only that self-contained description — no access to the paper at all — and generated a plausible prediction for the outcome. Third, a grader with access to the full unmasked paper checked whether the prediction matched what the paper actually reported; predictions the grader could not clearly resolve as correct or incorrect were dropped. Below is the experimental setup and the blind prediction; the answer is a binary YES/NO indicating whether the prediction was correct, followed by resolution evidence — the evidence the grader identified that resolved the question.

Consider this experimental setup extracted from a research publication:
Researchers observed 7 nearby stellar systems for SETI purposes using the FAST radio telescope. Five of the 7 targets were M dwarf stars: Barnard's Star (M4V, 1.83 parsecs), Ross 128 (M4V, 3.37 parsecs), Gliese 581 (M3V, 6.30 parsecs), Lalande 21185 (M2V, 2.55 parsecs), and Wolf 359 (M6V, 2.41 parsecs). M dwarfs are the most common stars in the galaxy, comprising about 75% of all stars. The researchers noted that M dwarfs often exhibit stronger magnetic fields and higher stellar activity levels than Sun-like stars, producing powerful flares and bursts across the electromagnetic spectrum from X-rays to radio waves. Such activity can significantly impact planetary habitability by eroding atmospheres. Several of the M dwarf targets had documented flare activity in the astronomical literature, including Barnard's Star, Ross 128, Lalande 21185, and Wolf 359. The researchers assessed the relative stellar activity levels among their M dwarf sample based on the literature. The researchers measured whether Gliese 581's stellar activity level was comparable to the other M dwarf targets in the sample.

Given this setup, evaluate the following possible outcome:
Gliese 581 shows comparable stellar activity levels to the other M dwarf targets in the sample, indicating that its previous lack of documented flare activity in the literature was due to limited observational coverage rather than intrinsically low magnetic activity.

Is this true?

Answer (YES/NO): NO